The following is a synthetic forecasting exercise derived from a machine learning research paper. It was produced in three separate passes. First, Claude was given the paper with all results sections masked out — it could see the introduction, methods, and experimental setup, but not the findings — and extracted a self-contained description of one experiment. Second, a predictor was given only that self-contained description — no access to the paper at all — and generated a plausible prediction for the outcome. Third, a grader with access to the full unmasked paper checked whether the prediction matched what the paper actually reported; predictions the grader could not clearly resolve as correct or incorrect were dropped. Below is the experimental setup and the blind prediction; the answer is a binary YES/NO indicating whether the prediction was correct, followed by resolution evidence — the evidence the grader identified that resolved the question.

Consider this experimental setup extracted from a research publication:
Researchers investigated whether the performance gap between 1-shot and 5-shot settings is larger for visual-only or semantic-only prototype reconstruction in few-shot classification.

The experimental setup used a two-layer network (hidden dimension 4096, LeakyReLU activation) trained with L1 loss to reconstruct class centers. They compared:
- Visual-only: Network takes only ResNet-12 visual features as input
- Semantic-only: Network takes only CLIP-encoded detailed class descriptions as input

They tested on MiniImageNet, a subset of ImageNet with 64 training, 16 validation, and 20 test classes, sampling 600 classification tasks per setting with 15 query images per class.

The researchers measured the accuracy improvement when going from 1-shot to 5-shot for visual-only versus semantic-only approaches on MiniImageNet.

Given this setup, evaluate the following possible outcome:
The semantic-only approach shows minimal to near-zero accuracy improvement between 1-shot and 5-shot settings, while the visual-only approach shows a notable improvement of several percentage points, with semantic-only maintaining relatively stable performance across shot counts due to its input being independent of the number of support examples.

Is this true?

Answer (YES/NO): NO